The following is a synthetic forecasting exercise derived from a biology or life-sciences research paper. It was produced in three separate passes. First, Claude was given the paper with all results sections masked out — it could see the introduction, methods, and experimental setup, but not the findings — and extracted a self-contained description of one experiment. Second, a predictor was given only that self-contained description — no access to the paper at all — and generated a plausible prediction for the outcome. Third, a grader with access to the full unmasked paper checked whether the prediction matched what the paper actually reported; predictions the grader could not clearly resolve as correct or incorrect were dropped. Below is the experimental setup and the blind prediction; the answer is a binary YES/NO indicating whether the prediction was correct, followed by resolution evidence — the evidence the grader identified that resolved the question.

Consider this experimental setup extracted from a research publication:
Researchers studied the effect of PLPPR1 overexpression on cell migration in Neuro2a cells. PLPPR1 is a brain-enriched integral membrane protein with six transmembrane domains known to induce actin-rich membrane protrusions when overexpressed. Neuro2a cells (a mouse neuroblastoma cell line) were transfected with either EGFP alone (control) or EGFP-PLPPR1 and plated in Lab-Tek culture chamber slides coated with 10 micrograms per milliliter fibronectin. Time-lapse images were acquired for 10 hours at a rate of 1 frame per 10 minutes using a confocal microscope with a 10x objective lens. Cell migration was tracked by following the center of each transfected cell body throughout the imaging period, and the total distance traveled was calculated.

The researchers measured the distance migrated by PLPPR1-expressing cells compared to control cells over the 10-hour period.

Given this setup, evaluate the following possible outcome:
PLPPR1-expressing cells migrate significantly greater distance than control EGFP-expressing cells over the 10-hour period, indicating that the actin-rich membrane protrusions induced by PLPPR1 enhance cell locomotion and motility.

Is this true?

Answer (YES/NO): NO